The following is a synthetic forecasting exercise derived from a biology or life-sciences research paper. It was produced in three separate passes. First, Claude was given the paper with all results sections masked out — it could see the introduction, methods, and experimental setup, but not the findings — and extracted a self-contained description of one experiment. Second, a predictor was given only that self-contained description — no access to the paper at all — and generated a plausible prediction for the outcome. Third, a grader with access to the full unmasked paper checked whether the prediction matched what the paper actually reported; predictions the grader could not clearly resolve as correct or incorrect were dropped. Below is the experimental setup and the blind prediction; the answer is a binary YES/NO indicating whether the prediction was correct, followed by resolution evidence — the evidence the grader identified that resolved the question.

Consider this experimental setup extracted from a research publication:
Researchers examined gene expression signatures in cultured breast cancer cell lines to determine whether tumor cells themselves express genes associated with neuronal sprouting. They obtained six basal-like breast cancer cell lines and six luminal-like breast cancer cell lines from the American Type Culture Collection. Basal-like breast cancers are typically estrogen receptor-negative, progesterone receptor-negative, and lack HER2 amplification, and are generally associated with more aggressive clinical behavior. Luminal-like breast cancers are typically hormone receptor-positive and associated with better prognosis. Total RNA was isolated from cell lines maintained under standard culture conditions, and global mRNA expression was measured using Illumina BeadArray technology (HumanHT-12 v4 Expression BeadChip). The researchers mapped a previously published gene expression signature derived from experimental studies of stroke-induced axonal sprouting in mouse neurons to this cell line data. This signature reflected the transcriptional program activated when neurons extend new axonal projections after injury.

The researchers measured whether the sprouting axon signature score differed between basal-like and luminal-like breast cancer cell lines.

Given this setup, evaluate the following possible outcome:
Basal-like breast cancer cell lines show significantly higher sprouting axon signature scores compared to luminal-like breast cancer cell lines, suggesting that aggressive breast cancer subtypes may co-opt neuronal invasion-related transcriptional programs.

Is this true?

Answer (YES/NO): YES